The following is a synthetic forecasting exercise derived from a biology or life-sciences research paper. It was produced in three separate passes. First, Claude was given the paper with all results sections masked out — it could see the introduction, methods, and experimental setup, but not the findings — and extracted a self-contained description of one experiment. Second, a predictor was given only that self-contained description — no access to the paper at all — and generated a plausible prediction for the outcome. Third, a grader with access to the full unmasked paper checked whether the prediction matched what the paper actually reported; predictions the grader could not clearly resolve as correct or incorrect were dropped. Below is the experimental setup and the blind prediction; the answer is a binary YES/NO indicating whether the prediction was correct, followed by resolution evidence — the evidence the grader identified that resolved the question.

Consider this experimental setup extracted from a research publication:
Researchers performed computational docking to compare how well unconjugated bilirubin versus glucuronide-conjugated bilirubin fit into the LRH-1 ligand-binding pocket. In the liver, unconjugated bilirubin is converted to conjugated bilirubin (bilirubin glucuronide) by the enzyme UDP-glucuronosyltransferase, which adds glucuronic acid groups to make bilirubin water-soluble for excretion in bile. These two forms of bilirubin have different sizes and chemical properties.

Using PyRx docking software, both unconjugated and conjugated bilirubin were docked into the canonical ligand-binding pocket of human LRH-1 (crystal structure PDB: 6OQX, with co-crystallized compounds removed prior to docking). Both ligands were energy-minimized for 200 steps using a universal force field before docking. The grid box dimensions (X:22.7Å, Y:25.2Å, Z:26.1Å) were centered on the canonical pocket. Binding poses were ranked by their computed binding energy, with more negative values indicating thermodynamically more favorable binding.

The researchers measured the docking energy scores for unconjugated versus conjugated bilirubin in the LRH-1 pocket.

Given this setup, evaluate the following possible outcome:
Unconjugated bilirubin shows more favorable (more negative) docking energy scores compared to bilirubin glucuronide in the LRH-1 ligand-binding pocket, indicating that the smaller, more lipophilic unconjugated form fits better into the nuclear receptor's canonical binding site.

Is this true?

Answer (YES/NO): YES